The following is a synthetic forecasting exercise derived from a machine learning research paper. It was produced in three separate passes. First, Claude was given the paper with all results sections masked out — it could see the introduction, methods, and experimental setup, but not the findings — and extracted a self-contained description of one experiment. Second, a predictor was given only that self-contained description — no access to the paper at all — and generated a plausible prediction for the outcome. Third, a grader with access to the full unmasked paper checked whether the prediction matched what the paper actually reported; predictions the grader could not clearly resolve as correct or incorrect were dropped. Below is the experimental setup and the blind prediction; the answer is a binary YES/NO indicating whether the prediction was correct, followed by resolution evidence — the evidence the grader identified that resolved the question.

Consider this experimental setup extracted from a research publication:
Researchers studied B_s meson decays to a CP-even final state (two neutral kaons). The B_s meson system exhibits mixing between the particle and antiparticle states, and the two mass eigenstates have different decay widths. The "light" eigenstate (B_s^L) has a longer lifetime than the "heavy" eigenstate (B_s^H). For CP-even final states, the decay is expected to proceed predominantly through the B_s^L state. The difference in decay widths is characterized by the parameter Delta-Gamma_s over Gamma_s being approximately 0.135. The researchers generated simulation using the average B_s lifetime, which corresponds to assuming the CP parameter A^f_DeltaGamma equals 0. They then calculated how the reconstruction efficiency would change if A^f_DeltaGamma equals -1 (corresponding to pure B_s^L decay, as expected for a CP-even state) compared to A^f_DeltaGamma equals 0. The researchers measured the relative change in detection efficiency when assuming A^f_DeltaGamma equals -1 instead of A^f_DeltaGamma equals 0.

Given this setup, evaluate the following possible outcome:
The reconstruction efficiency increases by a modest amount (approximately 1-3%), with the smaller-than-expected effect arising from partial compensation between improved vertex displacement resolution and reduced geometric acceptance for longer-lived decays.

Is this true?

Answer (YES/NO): NO